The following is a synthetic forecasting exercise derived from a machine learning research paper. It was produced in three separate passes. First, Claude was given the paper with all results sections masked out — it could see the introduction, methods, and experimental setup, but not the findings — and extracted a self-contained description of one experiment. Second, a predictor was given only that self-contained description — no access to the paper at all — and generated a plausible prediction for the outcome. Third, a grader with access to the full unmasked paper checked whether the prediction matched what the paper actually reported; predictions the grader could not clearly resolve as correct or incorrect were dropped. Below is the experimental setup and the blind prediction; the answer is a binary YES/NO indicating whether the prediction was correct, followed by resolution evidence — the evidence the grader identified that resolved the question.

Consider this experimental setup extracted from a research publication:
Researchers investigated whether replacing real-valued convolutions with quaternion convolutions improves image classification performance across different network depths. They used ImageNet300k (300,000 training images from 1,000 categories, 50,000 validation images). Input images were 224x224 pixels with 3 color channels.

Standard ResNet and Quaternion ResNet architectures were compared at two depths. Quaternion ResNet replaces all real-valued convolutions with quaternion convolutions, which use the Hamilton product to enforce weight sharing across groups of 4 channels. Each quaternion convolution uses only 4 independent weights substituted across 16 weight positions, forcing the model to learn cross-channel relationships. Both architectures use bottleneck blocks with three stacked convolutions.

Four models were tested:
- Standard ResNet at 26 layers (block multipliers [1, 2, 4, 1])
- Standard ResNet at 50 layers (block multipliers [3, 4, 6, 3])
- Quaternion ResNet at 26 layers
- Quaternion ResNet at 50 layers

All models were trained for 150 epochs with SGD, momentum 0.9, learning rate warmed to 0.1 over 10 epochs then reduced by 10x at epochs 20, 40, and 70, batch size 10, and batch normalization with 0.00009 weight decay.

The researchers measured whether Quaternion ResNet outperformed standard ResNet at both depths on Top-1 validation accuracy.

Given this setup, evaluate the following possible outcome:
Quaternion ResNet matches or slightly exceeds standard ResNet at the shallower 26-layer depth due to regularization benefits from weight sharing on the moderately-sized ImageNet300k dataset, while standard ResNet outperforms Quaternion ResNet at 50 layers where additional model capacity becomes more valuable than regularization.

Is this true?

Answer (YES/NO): NO